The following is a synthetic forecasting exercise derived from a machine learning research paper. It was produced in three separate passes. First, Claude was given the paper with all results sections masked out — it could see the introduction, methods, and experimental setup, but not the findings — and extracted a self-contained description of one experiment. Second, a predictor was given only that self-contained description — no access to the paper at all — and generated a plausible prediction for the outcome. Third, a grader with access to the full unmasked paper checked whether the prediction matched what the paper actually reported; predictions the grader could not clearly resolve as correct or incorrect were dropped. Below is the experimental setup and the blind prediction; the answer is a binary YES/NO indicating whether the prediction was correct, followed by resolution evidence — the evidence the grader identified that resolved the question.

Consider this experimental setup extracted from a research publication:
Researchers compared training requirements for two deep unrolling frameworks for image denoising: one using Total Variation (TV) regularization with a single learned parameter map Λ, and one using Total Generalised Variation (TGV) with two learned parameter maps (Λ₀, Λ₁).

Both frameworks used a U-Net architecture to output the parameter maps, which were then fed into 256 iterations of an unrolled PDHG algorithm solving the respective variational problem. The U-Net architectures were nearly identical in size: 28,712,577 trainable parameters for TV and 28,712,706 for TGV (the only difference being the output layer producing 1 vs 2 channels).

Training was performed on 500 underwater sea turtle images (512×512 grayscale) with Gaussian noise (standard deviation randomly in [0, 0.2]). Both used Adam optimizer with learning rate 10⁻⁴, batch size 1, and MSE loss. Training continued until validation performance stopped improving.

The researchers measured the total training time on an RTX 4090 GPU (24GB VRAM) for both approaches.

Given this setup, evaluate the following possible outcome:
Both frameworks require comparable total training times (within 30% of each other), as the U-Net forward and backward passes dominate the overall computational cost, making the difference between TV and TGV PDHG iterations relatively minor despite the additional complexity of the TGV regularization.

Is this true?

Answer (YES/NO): NO